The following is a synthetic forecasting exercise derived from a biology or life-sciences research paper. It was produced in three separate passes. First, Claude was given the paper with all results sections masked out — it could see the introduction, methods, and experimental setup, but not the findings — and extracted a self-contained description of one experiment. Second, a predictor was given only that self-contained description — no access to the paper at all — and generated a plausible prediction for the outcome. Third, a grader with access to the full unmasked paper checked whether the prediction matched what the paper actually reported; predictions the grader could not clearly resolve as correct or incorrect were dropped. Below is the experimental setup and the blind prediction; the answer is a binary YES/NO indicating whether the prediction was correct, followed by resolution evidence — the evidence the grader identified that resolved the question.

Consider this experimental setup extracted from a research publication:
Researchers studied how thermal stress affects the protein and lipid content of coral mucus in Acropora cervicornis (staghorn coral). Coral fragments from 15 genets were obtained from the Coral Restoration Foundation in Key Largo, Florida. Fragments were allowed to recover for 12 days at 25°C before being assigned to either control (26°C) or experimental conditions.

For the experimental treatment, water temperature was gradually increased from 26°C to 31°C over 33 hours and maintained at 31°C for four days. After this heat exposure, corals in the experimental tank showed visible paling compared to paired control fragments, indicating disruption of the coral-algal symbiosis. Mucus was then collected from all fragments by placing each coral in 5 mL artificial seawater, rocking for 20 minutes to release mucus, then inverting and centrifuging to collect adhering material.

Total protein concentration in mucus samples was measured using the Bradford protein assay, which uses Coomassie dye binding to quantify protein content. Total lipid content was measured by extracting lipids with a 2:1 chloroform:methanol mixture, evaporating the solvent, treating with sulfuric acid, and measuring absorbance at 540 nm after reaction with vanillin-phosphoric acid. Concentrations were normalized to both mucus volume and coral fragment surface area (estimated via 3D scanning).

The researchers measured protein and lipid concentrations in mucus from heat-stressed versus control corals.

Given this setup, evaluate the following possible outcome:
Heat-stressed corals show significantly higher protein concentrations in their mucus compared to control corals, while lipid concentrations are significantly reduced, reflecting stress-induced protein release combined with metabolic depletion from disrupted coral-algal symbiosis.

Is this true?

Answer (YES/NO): NO